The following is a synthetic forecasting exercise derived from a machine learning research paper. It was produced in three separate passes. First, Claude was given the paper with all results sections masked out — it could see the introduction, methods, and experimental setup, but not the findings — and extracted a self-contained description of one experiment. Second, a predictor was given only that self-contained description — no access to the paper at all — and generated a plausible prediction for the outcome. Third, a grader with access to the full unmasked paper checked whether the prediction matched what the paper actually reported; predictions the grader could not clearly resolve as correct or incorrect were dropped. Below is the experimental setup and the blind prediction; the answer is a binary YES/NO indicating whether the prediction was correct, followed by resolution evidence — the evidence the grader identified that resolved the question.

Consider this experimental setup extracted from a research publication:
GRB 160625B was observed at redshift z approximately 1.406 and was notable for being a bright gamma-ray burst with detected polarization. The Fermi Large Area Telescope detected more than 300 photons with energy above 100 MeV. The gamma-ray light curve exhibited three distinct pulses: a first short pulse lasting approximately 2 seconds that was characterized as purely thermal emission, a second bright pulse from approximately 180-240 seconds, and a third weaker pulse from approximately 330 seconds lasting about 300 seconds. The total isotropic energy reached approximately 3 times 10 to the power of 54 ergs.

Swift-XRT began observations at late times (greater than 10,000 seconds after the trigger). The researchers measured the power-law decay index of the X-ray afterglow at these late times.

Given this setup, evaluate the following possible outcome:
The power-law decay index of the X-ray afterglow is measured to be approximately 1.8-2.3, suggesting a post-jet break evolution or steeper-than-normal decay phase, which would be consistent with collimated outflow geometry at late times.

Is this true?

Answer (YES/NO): NO